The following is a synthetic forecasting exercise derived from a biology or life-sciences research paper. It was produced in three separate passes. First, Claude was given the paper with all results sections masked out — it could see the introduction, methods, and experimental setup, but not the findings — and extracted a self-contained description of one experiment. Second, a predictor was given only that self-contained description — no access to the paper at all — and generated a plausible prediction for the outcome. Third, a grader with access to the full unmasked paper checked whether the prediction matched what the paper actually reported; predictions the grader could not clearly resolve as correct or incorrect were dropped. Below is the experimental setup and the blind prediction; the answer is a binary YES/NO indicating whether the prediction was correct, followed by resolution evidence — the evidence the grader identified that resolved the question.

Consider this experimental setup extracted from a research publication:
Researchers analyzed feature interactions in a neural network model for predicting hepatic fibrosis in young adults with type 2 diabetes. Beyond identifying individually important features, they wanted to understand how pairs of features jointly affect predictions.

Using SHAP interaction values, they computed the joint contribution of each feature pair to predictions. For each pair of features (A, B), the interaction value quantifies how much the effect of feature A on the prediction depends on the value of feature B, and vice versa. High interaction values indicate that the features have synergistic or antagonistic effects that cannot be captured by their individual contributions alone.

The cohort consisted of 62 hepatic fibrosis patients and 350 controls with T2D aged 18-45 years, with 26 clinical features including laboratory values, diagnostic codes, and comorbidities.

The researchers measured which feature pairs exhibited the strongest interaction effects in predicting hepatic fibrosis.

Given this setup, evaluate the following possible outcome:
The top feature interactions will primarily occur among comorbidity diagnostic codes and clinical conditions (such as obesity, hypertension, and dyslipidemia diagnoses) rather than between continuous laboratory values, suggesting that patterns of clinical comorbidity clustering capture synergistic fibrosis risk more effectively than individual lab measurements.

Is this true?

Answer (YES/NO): NO